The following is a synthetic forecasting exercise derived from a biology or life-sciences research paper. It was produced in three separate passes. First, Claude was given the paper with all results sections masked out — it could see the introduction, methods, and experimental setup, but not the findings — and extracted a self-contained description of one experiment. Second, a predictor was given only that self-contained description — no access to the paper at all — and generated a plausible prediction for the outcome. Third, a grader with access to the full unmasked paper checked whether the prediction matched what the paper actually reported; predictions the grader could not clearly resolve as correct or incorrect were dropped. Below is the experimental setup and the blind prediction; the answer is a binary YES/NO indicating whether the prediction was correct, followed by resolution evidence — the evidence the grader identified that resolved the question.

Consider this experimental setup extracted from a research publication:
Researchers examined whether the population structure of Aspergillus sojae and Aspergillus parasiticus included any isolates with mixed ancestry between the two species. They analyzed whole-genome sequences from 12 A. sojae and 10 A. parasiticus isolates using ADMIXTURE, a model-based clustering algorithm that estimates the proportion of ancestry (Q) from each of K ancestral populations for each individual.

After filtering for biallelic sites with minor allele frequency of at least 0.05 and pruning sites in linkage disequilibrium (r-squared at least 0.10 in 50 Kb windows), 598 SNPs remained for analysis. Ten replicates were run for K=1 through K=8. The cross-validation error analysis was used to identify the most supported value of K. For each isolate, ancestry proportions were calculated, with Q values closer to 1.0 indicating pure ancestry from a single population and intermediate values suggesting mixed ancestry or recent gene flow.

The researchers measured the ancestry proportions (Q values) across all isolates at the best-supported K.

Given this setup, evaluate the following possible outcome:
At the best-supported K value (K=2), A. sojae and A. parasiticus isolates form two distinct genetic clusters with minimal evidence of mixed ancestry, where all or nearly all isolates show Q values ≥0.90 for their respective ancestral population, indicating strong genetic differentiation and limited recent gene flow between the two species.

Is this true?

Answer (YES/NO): NO